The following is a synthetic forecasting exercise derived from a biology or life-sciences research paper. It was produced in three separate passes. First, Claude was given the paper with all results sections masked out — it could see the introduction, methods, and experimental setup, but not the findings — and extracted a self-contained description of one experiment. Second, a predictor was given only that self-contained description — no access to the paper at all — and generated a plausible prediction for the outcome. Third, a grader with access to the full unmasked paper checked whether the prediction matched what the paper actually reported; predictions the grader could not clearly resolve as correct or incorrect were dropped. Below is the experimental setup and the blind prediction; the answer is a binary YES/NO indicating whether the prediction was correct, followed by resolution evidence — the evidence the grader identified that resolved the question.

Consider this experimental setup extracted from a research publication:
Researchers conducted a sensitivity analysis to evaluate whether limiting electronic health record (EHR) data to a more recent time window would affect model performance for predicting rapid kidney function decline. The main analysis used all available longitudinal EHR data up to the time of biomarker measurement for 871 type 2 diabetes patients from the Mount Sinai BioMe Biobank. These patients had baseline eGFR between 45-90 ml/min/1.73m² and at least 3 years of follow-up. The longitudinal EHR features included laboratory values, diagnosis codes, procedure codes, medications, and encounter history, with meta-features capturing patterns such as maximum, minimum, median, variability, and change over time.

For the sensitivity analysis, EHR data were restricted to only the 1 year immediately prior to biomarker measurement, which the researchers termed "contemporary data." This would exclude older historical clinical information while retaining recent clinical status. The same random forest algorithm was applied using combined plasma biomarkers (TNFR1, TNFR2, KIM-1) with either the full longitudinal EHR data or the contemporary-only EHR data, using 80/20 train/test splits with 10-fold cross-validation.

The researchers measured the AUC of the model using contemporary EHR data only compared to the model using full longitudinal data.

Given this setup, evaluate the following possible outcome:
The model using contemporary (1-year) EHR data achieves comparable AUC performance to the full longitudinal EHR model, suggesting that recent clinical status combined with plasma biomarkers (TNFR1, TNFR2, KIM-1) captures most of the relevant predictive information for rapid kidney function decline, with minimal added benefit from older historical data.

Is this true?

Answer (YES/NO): YES